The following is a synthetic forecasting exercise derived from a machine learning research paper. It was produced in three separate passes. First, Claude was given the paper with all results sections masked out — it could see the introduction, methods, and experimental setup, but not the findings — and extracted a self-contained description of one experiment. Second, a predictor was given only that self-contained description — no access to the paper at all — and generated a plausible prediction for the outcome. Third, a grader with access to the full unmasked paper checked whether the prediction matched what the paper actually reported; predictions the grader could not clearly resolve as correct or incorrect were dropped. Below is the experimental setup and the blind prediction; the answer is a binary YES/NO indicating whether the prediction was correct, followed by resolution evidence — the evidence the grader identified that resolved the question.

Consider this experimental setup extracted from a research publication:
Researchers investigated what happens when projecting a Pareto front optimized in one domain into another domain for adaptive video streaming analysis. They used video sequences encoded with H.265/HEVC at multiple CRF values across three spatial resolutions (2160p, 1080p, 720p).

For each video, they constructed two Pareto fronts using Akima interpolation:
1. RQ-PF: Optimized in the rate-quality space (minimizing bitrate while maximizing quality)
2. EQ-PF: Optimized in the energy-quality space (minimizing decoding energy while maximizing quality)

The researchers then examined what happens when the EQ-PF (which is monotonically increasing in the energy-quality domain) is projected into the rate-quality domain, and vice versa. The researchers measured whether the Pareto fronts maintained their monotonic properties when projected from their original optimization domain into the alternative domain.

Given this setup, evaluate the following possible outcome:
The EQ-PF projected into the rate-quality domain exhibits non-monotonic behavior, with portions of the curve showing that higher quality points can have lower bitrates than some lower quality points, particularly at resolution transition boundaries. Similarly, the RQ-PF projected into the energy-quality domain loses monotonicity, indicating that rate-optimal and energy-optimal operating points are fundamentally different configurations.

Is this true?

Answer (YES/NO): YES